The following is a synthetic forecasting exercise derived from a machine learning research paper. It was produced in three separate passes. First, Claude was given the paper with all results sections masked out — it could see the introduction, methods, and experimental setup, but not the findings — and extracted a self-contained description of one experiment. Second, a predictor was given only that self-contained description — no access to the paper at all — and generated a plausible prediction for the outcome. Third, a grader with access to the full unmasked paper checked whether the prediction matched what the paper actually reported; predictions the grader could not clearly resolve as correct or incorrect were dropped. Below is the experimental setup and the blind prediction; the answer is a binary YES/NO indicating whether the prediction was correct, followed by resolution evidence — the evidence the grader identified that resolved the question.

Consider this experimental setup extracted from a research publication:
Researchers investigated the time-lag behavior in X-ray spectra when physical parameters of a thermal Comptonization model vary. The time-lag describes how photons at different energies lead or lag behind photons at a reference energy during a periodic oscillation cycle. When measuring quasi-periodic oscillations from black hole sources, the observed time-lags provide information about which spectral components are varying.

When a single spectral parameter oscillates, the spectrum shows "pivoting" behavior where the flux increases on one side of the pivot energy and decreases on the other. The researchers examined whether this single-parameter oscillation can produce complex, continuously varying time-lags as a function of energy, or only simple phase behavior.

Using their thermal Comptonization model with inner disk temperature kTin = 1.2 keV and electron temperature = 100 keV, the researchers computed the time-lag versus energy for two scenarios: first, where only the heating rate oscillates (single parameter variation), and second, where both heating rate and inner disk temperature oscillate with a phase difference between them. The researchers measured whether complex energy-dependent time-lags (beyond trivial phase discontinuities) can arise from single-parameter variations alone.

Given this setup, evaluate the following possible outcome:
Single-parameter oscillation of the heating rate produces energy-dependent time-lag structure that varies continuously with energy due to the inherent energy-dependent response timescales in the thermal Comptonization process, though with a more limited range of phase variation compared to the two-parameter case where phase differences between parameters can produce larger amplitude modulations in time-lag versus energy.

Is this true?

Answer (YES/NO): NO